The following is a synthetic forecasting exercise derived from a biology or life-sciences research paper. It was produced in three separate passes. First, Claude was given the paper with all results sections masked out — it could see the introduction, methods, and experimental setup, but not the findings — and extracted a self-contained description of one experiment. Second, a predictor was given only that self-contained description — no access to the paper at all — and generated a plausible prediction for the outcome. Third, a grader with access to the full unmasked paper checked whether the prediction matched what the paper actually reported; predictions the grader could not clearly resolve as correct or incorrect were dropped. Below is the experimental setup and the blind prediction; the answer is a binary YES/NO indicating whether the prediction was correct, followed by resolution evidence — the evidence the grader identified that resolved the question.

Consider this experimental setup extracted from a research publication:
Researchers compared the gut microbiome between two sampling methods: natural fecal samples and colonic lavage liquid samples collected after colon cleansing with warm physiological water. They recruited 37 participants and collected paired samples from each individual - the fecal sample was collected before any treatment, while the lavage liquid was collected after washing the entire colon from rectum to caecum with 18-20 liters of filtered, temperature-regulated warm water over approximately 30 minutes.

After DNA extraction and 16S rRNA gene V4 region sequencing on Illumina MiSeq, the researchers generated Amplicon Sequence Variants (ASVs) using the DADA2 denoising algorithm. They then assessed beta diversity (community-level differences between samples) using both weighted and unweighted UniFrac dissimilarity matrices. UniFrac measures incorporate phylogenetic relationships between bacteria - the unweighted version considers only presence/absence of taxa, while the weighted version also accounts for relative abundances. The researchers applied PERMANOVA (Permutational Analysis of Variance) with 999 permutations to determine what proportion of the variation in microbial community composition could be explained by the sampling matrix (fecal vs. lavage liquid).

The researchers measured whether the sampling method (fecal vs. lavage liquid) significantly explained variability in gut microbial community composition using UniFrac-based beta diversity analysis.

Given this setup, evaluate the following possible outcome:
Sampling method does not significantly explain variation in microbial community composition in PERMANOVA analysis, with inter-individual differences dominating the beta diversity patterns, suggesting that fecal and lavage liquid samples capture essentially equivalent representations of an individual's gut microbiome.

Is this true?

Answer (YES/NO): YES